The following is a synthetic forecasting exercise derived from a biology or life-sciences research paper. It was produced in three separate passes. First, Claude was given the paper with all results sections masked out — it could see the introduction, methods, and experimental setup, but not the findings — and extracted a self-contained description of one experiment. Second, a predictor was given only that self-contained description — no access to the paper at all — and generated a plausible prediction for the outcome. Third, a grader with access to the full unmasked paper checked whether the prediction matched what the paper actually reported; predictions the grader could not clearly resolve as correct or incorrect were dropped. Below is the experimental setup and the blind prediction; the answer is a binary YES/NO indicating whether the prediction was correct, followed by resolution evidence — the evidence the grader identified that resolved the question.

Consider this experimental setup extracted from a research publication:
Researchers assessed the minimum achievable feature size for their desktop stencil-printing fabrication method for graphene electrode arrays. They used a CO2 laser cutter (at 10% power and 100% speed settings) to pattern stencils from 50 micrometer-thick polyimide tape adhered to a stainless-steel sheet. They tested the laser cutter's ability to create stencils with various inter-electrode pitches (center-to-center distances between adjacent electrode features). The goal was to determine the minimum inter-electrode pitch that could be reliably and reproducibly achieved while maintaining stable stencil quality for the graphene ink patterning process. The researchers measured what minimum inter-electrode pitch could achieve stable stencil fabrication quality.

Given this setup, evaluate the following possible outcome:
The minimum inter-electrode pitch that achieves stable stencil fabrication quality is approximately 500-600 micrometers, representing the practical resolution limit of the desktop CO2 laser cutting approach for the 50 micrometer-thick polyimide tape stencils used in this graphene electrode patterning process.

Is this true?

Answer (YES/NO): YES